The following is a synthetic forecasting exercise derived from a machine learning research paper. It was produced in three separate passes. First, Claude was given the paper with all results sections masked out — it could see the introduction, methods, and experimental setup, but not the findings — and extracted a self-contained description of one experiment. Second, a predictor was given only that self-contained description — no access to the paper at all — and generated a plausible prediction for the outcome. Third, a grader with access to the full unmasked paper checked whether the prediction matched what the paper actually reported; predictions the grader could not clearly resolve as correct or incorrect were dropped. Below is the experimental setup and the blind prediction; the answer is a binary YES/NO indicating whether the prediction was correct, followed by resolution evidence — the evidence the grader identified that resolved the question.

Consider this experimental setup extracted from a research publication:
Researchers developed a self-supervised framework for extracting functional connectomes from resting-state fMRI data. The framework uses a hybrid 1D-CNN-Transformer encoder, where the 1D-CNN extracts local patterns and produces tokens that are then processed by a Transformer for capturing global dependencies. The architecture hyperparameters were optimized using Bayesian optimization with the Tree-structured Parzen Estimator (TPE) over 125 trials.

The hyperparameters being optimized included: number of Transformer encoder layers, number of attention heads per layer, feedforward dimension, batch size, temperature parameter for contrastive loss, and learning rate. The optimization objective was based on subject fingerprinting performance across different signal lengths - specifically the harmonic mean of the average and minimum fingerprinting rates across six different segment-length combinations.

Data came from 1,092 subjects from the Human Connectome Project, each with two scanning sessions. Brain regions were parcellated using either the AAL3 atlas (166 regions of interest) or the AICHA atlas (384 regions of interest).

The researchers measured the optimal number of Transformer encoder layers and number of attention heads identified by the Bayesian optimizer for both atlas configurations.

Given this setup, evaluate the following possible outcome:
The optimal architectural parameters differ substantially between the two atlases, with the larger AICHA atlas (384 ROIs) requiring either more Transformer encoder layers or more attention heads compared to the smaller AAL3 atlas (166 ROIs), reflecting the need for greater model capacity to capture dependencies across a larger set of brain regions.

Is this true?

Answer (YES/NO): NO